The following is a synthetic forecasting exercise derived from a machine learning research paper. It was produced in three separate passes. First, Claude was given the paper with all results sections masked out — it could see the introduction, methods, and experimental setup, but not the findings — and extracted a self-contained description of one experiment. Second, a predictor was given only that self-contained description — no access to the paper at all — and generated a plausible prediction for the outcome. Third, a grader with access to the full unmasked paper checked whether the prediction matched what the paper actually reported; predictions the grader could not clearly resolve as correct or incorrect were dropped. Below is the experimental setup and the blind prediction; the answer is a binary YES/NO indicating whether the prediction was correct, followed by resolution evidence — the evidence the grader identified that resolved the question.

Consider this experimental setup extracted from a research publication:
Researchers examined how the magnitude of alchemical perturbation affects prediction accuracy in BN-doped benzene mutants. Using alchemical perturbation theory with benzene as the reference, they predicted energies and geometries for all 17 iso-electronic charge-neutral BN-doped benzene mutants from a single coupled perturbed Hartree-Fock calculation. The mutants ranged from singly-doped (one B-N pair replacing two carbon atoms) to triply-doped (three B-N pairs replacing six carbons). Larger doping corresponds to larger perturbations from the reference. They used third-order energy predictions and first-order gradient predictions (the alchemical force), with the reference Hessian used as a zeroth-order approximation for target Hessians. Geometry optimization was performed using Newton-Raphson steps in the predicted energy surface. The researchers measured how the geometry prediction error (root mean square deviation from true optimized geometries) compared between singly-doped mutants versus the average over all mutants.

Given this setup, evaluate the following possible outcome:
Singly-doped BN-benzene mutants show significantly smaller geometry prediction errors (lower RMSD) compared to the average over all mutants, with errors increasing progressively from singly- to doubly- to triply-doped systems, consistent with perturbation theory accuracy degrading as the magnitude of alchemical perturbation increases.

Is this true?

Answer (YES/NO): NO